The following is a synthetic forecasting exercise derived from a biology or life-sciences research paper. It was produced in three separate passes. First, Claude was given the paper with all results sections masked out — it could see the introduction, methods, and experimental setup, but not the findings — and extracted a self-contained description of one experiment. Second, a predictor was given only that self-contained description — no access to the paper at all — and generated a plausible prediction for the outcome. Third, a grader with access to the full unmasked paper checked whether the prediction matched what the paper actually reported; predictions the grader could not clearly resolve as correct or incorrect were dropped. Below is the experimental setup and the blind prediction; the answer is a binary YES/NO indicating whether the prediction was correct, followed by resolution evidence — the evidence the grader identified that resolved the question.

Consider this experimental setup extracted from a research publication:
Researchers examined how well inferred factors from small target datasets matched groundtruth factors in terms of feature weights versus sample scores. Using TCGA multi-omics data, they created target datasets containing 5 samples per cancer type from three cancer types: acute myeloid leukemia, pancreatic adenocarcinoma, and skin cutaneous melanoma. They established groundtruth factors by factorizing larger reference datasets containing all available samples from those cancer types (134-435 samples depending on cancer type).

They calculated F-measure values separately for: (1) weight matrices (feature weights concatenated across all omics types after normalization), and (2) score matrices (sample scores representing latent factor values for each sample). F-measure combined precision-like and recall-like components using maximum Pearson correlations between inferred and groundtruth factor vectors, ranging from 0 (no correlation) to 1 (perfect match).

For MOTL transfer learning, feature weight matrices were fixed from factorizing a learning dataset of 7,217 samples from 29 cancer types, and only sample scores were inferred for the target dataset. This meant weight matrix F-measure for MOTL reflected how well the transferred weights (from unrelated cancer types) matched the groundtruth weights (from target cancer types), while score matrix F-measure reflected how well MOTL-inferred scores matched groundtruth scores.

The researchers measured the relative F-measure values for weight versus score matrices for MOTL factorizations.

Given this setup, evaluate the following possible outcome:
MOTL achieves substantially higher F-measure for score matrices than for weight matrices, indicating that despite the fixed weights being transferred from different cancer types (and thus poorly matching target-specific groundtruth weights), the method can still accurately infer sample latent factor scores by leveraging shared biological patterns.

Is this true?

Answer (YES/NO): YES